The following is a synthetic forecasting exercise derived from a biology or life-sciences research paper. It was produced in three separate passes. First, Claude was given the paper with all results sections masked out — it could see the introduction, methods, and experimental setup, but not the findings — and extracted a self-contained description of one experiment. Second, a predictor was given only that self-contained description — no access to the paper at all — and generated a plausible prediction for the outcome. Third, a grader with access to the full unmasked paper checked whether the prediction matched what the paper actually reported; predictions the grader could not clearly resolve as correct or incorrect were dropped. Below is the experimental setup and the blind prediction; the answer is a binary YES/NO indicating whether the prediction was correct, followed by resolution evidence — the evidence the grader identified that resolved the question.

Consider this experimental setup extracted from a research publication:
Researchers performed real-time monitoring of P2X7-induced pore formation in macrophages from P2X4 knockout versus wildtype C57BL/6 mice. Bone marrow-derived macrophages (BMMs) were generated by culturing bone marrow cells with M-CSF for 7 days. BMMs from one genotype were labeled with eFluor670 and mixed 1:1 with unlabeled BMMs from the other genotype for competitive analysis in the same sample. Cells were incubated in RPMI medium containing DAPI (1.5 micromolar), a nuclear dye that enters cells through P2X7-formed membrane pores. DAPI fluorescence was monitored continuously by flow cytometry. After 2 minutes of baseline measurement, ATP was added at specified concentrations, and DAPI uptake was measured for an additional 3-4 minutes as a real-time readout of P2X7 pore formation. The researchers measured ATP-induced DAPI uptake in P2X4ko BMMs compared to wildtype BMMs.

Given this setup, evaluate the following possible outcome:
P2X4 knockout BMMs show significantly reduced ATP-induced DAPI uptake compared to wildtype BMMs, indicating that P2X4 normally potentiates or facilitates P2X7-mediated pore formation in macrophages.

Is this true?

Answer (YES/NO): NO